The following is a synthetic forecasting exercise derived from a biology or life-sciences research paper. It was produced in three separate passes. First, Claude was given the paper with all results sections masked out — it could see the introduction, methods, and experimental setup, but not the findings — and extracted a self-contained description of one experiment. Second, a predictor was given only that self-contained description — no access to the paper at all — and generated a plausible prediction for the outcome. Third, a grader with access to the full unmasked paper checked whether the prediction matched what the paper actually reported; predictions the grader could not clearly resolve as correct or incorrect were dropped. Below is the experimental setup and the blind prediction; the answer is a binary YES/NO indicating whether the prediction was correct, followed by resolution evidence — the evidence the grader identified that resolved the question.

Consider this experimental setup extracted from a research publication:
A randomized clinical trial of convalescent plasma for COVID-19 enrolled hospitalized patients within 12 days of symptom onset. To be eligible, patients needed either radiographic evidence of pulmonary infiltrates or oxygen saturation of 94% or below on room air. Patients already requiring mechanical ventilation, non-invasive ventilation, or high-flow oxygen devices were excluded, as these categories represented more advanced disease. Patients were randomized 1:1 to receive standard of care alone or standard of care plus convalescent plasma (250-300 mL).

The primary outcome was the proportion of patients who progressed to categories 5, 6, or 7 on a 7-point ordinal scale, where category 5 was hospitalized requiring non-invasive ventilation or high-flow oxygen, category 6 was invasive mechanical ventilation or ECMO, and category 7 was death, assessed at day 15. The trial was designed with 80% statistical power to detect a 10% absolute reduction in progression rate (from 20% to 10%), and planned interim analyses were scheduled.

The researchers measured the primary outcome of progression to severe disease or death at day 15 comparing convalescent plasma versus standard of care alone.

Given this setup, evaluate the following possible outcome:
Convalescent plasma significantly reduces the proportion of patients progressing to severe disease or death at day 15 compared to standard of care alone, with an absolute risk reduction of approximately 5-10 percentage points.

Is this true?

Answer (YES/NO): NO